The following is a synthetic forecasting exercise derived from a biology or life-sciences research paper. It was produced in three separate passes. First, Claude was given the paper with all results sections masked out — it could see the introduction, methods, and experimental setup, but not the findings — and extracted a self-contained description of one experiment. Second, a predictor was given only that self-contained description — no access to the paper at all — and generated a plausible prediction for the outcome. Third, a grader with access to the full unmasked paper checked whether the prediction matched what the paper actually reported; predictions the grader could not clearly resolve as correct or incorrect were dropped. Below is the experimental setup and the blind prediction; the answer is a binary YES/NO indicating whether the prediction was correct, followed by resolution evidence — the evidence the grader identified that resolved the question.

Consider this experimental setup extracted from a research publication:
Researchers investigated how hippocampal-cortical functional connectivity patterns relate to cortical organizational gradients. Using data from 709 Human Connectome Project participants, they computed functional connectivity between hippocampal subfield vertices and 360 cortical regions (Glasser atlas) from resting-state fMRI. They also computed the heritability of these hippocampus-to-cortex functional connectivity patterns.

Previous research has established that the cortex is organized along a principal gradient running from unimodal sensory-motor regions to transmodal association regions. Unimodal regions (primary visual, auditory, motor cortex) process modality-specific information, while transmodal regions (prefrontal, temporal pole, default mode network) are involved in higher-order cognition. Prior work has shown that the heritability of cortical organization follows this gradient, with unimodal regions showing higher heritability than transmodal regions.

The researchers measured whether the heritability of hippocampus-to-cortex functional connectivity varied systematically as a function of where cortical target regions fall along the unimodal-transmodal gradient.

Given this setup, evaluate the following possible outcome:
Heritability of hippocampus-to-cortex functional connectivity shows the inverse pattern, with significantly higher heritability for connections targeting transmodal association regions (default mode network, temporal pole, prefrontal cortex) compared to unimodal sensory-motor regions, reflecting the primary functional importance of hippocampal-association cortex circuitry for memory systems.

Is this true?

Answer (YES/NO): NO